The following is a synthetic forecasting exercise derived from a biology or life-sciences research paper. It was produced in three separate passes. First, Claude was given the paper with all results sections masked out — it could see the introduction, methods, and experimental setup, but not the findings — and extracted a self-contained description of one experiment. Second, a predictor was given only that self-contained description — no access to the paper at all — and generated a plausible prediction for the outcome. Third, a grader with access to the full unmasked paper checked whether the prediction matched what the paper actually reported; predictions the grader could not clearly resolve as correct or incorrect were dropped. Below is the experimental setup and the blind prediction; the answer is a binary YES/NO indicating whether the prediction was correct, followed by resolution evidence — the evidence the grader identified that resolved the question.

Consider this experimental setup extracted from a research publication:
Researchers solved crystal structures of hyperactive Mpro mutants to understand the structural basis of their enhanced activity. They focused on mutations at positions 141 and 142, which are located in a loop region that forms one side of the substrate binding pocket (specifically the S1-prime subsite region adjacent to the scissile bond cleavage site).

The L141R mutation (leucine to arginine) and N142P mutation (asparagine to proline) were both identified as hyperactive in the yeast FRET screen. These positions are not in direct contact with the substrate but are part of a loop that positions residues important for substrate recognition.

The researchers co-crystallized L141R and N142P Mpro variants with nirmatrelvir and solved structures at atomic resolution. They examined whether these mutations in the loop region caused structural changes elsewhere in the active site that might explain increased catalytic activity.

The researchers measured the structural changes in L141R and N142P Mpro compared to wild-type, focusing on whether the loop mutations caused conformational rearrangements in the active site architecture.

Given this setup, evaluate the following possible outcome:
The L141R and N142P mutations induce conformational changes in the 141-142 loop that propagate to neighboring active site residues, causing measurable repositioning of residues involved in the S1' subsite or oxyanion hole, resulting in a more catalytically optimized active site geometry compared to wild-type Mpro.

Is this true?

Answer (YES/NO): NO